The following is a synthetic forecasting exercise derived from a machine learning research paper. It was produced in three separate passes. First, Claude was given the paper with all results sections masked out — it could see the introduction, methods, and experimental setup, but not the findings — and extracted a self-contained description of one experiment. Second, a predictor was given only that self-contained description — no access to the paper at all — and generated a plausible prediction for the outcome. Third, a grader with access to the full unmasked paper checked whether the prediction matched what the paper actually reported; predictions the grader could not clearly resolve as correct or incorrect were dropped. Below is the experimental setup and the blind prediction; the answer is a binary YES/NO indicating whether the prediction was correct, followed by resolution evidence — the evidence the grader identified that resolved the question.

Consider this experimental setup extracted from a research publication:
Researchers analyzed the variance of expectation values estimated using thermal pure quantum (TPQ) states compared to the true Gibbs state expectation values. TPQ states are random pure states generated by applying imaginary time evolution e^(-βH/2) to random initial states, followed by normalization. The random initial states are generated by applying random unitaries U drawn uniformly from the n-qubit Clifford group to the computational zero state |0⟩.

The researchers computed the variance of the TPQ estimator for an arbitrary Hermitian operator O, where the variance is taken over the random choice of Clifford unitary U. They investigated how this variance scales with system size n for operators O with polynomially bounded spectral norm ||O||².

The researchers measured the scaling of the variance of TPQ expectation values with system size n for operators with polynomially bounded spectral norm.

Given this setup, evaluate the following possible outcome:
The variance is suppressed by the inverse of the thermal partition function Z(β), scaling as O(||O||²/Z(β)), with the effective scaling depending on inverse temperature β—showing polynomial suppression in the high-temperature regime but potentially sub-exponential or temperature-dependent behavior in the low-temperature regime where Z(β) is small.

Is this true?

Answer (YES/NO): NO